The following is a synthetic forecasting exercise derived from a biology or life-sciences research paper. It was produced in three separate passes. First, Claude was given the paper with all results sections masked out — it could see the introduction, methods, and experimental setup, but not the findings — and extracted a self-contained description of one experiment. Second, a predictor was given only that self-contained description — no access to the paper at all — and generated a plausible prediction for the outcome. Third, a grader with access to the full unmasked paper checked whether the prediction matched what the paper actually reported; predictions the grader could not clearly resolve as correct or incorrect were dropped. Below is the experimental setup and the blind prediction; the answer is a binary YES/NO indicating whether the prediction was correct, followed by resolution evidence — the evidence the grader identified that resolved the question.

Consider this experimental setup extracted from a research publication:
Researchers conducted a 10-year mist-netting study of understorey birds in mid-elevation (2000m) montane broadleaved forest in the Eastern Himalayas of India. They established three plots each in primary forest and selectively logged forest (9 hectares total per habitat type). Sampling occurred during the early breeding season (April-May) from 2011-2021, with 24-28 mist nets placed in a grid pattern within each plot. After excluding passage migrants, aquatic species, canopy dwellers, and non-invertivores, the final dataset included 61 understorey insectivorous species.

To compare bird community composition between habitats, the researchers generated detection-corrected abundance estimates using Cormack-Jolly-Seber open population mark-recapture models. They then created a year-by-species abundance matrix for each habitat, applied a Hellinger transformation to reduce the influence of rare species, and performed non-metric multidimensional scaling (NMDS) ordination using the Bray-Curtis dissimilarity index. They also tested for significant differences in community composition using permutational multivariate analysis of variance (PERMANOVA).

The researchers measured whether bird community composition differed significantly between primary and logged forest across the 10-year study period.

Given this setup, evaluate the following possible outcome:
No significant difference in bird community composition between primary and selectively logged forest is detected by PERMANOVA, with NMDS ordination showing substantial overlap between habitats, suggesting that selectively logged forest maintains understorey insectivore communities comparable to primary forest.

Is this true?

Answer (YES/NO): NO